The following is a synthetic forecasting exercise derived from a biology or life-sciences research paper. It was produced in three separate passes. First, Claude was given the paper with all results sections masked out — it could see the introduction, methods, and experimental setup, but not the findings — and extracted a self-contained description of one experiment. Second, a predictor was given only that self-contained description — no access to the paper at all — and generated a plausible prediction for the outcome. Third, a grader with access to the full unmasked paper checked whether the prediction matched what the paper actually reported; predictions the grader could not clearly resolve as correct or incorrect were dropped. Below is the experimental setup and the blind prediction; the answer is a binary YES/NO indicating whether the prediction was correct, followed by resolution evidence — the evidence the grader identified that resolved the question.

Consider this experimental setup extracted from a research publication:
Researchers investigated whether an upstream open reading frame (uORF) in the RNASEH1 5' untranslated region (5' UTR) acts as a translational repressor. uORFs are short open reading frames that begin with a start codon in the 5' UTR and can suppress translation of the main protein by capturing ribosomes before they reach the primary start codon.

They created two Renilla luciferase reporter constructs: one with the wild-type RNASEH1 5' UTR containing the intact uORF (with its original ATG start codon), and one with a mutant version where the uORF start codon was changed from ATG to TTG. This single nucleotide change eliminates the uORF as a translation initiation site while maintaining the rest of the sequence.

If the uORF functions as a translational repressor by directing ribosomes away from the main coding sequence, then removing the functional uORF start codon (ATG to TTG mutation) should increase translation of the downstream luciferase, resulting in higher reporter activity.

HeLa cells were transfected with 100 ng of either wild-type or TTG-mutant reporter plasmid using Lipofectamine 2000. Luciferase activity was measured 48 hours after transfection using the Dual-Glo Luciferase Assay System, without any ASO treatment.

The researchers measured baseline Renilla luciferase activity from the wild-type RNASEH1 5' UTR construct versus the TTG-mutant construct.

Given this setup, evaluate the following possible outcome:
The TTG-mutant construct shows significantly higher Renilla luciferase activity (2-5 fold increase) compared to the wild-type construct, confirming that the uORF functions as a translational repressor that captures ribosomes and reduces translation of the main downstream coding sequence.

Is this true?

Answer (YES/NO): NO